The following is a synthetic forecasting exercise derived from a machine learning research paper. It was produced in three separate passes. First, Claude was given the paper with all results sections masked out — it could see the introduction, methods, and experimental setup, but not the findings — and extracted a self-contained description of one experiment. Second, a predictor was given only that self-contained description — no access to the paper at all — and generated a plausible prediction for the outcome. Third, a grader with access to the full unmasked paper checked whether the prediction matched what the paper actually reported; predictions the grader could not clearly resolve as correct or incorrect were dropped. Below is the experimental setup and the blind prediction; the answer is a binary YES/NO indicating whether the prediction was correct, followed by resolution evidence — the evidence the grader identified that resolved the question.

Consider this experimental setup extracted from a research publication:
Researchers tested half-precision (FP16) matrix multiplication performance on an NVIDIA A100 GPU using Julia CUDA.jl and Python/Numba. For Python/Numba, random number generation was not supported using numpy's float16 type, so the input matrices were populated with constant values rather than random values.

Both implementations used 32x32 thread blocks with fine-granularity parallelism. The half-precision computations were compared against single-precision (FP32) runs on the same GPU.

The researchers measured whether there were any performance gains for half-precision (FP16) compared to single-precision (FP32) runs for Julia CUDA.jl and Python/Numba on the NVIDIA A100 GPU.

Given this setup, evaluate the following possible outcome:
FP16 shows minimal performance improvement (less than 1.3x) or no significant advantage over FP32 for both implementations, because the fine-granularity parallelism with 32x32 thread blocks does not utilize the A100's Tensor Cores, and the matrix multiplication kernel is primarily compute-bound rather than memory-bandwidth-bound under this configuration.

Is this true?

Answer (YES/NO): YES